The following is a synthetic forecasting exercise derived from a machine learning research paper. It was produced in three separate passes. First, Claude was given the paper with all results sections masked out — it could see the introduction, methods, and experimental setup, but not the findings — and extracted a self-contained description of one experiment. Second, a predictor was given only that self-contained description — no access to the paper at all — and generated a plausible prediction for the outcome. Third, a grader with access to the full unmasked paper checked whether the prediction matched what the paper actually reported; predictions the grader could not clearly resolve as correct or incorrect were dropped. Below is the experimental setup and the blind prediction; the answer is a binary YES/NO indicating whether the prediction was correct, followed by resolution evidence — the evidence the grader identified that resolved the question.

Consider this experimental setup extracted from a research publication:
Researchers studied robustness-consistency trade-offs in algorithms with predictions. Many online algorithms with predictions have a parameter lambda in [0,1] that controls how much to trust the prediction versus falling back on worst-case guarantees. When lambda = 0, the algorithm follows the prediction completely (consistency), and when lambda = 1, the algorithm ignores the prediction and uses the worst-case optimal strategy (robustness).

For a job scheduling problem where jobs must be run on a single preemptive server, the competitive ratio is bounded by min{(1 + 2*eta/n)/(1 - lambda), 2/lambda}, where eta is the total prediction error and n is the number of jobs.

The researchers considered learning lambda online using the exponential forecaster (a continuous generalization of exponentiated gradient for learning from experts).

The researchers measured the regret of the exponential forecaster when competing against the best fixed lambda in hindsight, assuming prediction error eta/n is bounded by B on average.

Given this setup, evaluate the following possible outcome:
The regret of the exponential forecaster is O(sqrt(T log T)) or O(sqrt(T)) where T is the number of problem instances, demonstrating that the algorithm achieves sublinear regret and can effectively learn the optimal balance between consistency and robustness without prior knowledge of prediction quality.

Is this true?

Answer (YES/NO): YES